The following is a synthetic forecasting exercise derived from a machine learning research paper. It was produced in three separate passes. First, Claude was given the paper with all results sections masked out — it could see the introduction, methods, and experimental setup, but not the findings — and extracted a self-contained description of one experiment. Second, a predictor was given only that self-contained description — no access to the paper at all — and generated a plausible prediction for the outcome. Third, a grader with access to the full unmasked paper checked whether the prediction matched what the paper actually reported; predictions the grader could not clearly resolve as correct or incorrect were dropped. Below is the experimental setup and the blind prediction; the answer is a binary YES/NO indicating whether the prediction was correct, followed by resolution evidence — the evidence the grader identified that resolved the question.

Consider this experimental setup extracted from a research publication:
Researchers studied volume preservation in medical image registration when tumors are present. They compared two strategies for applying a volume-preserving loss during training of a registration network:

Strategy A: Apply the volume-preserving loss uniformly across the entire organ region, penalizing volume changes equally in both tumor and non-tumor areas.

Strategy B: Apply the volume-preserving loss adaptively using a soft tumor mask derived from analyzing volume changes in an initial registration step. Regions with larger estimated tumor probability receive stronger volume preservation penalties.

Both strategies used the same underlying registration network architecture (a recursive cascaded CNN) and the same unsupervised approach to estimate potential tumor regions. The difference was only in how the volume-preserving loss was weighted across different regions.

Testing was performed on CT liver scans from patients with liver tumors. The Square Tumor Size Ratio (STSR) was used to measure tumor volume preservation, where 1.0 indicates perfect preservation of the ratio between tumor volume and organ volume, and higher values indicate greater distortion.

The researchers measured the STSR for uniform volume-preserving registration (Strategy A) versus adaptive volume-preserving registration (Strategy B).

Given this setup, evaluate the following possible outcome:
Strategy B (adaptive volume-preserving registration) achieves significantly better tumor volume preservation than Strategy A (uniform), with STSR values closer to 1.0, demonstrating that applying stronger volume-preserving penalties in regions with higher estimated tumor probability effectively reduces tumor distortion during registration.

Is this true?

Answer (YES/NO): YES